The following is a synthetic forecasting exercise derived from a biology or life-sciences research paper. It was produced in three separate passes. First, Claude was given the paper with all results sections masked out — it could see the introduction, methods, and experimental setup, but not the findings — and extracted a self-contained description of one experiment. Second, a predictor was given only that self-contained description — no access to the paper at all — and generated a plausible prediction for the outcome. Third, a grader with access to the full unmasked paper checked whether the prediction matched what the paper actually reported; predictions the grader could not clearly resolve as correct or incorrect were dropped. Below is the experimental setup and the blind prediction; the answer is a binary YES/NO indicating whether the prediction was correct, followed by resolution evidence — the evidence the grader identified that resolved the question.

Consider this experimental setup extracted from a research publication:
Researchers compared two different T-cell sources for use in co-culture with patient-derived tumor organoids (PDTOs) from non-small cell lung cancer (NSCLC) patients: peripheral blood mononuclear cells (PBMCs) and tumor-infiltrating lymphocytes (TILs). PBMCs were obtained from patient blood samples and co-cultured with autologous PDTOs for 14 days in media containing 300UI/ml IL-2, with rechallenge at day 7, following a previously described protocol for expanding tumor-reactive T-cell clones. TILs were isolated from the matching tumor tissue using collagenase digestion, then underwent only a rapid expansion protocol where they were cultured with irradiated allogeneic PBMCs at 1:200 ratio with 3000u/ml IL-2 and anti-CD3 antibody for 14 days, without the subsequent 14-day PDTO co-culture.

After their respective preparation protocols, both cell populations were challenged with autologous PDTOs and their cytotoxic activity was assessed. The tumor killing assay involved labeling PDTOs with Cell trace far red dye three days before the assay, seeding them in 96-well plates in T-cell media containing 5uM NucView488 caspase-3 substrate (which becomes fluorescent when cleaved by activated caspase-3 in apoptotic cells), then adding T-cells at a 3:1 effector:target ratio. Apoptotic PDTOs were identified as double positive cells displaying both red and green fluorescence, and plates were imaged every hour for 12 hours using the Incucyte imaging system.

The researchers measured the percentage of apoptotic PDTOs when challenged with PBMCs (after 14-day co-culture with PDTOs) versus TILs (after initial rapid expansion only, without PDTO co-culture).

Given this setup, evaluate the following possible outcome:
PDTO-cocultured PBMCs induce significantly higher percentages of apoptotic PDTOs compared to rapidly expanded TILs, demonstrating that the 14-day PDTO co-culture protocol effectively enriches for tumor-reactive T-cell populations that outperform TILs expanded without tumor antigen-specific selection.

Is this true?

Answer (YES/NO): NO